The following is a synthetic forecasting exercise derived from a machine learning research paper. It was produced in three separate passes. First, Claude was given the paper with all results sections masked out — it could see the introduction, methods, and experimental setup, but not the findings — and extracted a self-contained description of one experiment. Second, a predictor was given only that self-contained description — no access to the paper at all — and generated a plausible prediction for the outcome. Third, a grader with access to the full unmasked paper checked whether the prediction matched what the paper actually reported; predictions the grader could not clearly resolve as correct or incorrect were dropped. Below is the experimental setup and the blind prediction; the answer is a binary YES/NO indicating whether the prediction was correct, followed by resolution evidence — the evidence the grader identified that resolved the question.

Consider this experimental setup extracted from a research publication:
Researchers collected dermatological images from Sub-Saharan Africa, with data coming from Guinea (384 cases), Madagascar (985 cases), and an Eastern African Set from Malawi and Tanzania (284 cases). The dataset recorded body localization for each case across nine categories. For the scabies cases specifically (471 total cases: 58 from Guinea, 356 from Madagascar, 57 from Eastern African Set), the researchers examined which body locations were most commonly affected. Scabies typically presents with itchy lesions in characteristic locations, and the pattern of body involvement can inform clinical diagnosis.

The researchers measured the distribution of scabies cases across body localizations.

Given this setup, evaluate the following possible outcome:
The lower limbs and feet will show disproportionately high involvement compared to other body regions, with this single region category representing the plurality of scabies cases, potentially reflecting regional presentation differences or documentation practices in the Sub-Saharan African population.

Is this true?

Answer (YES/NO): NO